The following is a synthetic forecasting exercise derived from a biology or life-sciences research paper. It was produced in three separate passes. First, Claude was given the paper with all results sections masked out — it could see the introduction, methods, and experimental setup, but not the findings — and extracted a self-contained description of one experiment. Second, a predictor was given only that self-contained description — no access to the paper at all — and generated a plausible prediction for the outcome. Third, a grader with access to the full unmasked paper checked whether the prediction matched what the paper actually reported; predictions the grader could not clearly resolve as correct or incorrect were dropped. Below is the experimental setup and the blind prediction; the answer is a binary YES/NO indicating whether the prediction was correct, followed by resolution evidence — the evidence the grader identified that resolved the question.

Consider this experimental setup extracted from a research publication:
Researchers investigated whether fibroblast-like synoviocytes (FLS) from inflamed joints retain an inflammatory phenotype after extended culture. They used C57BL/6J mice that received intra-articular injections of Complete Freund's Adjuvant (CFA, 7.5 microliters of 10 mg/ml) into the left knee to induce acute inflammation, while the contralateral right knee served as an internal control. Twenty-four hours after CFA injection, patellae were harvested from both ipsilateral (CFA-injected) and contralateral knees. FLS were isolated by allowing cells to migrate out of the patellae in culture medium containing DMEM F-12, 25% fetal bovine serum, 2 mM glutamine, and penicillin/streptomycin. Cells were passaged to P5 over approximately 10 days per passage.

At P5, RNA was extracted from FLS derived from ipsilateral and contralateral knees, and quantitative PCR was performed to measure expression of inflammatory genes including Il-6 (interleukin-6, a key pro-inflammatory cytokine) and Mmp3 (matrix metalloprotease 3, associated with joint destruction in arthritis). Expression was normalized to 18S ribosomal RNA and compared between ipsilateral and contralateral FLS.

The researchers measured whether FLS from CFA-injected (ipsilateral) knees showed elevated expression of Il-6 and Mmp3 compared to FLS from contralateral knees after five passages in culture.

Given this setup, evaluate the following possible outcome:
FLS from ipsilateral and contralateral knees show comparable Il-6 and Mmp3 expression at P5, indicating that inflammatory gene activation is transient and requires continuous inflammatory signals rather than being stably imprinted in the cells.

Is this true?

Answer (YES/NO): YES